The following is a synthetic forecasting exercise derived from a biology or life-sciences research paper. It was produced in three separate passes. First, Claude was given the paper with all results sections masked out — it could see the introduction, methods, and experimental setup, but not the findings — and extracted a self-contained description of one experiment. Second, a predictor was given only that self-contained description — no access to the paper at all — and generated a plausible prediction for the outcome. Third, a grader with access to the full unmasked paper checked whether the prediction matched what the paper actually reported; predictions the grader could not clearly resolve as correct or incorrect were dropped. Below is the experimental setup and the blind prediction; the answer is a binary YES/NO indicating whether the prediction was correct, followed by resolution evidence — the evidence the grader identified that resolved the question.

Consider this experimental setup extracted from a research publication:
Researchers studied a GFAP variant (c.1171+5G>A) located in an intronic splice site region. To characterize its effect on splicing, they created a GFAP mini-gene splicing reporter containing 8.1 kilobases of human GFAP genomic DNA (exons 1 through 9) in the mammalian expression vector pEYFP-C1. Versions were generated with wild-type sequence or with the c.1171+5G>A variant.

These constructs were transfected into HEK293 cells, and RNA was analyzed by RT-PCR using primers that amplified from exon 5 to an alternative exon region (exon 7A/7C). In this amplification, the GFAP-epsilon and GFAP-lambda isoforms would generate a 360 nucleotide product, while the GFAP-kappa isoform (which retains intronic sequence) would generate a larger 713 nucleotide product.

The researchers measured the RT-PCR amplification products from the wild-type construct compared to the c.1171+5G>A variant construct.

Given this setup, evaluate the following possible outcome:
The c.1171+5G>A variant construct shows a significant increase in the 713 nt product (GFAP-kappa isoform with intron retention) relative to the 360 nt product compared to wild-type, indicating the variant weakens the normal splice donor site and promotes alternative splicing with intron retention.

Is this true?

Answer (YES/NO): YES